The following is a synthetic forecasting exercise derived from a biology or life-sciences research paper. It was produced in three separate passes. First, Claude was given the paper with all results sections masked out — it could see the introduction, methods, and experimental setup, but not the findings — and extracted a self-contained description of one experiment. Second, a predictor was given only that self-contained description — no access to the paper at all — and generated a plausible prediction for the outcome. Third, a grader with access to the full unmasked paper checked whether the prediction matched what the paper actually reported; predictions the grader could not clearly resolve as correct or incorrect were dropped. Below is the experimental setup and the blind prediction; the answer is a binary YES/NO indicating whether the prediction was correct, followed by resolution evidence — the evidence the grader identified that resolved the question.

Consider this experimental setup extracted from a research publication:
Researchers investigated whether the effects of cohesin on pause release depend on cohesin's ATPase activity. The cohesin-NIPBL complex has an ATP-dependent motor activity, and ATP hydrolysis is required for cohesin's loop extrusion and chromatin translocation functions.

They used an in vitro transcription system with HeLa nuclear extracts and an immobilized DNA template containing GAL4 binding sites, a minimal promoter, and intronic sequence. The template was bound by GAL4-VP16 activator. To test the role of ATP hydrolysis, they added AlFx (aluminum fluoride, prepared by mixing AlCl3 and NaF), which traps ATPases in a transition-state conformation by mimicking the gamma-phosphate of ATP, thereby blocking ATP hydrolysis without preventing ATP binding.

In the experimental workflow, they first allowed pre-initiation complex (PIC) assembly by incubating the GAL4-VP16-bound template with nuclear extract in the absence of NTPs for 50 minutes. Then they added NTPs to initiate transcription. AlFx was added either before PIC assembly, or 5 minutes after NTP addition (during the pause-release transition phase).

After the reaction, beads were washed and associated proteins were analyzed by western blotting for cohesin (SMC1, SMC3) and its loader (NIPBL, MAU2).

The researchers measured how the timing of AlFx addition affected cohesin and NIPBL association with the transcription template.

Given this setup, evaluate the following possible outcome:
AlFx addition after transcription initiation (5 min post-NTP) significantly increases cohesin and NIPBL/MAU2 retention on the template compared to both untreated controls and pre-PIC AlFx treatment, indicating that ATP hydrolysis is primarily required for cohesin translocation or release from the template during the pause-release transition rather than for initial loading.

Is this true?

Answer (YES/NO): YES